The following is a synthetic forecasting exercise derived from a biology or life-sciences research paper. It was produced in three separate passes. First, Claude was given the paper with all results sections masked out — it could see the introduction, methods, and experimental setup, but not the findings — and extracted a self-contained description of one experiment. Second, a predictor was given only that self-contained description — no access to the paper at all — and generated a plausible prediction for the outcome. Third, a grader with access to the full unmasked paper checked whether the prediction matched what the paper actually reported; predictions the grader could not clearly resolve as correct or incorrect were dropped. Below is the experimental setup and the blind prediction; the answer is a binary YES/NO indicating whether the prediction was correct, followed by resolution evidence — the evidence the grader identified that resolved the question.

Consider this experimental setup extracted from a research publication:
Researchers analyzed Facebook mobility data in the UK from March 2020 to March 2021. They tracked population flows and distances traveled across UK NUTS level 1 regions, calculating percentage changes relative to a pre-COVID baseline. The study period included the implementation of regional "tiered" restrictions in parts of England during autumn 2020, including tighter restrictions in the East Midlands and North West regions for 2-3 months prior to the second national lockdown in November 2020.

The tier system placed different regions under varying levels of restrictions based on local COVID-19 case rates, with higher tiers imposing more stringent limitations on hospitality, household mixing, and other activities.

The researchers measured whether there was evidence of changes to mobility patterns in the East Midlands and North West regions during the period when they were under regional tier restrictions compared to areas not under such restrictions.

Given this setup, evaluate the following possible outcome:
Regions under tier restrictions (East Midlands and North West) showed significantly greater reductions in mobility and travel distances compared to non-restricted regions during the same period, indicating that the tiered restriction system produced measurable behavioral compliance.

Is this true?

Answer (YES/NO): NO